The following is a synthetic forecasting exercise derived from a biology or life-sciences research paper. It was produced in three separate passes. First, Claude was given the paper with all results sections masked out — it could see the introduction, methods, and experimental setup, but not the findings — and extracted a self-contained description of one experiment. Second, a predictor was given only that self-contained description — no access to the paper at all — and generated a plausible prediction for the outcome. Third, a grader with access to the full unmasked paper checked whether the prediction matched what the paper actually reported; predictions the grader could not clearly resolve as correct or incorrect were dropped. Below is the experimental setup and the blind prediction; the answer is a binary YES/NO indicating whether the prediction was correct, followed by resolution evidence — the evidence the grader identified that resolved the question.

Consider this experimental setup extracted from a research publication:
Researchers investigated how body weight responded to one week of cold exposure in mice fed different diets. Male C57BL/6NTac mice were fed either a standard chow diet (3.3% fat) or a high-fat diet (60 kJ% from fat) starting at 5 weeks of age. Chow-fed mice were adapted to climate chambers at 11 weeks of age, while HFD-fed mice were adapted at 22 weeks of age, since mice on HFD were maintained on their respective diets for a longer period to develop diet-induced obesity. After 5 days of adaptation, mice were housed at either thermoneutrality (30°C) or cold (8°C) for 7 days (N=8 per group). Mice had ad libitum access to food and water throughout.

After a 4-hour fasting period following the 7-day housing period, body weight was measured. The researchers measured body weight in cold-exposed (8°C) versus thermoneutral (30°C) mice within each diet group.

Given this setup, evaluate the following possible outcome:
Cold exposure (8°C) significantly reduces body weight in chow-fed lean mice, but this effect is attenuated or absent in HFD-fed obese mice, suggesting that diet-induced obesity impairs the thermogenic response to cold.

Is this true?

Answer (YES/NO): NO